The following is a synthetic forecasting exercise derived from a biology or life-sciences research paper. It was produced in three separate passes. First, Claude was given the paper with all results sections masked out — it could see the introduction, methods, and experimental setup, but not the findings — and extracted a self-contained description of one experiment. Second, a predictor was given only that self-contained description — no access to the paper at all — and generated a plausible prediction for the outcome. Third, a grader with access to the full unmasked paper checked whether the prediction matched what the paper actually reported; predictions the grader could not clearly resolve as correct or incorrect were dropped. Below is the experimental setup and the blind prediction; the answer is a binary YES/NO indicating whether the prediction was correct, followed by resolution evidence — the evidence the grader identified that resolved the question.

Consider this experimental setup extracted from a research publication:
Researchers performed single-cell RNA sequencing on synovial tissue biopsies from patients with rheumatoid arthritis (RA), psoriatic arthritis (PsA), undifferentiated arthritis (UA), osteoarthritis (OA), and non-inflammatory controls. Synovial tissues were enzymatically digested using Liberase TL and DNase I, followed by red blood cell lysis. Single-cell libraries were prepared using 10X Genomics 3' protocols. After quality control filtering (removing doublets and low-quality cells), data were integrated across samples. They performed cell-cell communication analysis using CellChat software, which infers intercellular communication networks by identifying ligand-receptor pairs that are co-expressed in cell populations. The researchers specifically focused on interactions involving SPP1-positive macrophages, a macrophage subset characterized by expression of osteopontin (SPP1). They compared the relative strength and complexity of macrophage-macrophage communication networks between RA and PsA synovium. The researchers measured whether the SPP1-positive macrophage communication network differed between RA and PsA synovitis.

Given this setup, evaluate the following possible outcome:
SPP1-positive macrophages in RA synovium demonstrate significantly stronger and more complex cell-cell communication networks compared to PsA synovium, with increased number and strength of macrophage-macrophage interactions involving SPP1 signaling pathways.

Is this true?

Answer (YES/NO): NO